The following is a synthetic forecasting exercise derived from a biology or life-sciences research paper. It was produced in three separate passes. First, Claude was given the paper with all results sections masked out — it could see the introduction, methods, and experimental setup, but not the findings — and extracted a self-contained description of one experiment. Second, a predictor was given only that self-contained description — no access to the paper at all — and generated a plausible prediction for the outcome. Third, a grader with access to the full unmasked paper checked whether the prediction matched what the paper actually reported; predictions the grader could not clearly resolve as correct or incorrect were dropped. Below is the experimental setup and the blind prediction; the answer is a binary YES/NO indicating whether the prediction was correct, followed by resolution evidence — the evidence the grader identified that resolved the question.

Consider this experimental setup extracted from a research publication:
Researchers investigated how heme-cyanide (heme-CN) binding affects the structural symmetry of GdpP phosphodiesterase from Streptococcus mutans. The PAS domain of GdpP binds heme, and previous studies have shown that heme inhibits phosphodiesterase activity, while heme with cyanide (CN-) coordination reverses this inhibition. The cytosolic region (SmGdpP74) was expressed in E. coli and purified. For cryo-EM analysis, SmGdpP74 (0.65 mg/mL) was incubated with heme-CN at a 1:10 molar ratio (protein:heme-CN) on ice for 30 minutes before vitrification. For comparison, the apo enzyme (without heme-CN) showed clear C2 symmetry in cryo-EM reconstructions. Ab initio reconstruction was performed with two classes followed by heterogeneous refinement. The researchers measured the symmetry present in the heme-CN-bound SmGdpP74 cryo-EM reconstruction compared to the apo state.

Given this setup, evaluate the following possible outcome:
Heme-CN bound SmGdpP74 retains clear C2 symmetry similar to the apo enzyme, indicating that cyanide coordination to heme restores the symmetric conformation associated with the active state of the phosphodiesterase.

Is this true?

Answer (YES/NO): NO